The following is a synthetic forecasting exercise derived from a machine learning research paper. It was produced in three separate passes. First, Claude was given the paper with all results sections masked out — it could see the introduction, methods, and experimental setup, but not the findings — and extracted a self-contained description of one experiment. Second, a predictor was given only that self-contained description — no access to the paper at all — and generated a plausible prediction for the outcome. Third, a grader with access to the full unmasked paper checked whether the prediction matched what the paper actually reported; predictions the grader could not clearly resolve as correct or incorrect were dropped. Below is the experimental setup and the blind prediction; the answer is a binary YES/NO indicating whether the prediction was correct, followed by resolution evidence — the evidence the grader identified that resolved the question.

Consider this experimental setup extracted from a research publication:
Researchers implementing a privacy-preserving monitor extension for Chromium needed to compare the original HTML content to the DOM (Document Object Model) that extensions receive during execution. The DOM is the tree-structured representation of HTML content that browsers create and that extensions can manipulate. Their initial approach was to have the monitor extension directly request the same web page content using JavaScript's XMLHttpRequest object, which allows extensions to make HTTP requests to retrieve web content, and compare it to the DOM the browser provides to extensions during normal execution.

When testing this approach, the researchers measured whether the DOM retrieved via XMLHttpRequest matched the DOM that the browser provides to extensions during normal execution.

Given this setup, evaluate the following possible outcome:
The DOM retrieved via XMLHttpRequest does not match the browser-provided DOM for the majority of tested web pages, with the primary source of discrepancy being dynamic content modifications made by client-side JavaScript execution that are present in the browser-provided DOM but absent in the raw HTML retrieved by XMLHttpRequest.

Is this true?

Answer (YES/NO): NO